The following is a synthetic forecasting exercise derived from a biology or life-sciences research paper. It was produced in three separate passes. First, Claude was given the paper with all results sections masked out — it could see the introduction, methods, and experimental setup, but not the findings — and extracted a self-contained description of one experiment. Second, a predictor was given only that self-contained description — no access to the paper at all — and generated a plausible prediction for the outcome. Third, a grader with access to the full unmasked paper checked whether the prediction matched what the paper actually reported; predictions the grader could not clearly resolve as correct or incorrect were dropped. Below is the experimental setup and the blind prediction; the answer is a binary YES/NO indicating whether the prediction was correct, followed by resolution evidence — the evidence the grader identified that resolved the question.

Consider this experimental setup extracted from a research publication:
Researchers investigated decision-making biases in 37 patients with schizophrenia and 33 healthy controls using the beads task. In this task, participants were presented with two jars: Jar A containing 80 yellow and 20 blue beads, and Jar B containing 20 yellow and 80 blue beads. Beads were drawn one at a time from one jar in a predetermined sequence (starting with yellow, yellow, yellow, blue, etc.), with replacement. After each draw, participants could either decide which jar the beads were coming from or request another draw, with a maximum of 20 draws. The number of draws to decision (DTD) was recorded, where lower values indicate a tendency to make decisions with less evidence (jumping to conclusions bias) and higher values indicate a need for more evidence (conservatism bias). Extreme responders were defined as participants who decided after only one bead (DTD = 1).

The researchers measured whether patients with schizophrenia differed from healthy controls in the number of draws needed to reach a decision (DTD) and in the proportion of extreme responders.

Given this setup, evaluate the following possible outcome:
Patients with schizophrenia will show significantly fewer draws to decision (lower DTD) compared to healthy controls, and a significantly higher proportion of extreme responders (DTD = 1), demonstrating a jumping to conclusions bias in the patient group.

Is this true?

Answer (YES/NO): NO